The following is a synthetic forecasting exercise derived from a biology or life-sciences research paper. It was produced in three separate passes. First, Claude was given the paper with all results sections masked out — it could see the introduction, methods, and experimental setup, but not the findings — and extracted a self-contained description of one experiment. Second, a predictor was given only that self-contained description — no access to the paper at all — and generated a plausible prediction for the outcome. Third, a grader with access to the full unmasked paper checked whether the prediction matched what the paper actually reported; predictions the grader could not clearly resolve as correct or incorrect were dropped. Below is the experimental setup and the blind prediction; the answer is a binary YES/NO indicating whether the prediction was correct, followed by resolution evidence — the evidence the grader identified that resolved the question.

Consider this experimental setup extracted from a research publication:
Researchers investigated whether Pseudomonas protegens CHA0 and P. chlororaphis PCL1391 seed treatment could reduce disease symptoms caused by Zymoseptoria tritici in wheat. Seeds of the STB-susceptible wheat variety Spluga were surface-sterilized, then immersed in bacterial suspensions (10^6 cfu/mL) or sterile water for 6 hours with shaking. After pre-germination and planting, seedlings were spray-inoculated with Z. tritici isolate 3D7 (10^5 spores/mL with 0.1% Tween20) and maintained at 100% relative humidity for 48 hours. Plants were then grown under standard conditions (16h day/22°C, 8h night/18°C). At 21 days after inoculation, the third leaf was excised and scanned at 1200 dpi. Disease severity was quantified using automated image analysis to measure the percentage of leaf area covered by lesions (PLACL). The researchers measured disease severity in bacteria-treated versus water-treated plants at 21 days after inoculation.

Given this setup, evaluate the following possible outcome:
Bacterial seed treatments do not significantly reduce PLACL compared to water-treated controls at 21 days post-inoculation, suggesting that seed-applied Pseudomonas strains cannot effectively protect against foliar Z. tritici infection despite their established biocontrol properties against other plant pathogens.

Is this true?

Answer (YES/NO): YES